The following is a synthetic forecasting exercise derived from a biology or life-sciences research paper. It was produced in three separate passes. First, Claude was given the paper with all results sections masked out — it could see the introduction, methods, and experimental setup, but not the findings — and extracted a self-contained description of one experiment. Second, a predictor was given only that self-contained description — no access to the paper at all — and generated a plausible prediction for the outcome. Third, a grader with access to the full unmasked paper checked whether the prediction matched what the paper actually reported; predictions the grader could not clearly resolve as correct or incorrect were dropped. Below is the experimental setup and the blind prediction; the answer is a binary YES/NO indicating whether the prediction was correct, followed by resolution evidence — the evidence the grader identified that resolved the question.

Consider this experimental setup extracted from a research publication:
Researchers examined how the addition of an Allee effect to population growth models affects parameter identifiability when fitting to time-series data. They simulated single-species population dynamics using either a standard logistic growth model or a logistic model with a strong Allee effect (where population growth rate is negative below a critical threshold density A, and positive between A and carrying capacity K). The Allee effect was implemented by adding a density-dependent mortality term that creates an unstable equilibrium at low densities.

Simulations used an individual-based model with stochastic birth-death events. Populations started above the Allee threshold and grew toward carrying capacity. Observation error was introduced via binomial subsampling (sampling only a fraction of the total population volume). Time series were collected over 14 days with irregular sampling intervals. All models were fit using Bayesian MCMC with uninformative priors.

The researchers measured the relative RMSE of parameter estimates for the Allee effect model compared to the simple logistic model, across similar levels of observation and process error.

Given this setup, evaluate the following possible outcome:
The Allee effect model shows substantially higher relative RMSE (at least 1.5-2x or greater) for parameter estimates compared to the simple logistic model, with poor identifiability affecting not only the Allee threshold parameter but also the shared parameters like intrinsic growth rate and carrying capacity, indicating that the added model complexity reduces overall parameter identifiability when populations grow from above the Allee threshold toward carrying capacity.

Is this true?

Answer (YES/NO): NO